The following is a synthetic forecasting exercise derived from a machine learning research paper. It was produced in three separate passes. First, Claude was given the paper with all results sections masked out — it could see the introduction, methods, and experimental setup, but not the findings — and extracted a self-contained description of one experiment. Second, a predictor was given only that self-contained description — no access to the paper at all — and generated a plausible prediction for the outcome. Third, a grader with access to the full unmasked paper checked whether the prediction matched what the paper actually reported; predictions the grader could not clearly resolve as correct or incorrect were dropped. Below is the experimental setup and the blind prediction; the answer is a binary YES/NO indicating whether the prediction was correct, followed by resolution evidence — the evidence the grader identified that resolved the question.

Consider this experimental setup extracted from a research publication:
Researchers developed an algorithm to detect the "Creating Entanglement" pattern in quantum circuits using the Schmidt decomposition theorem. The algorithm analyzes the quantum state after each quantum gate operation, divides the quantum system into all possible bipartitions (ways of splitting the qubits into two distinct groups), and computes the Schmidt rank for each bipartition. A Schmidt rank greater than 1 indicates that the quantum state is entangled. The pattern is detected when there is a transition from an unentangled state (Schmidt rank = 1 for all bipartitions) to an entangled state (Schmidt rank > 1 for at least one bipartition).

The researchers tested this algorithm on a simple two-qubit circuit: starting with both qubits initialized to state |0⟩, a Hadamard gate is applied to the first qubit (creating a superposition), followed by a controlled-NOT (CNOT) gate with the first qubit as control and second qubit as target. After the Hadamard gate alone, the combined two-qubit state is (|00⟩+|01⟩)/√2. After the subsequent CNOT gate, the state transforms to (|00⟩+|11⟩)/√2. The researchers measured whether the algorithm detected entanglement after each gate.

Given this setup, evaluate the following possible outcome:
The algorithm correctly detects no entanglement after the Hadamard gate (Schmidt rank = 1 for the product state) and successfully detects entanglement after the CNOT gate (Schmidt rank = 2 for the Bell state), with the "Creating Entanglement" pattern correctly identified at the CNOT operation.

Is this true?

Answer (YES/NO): YES